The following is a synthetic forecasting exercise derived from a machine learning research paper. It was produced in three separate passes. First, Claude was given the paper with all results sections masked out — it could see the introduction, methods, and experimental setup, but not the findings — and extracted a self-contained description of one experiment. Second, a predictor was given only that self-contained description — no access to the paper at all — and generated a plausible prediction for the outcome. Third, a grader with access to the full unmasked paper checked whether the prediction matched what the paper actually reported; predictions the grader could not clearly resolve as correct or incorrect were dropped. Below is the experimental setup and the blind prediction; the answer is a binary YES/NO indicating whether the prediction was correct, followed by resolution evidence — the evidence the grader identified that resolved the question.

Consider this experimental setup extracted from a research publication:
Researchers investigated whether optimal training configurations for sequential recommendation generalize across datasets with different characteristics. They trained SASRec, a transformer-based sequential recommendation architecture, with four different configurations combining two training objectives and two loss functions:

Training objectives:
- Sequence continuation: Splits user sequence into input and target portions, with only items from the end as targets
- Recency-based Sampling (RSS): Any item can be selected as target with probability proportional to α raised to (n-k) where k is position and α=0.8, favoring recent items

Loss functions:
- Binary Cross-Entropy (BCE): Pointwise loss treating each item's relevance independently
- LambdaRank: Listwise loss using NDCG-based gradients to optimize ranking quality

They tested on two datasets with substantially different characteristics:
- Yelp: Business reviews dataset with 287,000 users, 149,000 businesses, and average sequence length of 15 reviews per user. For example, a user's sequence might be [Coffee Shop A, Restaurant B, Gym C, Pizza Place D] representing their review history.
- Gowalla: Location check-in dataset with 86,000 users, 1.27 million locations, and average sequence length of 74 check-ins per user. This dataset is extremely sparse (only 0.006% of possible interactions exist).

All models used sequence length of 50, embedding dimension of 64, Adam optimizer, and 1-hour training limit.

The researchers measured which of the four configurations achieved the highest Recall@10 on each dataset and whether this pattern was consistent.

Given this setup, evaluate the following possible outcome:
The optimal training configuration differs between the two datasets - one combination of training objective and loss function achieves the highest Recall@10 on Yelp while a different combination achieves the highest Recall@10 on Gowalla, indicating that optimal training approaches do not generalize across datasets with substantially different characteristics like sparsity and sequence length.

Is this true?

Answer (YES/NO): YES